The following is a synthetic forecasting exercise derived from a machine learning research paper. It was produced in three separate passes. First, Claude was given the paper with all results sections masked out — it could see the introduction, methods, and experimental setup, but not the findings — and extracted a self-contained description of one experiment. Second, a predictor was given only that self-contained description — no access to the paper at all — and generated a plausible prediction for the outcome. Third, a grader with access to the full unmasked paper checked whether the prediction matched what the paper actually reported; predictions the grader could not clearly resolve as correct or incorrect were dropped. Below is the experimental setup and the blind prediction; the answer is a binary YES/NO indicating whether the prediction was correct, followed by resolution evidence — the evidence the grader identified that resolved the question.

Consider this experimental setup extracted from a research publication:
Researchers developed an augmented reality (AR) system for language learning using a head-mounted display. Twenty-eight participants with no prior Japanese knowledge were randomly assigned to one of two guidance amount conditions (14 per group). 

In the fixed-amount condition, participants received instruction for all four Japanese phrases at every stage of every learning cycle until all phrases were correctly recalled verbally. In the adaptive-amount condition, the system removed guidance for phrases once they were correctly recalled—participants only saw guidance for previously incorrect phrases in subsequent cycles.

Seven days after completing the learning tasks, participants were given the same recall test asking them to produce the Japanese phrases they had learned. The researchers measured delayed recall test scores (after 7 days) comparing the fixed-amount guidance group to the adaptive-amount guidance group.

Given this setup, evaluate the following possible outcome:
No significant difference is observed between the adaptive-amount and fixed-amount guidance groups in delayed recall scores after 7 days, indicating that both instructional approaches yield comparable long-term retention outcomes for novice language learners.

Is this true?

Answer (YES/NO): NO